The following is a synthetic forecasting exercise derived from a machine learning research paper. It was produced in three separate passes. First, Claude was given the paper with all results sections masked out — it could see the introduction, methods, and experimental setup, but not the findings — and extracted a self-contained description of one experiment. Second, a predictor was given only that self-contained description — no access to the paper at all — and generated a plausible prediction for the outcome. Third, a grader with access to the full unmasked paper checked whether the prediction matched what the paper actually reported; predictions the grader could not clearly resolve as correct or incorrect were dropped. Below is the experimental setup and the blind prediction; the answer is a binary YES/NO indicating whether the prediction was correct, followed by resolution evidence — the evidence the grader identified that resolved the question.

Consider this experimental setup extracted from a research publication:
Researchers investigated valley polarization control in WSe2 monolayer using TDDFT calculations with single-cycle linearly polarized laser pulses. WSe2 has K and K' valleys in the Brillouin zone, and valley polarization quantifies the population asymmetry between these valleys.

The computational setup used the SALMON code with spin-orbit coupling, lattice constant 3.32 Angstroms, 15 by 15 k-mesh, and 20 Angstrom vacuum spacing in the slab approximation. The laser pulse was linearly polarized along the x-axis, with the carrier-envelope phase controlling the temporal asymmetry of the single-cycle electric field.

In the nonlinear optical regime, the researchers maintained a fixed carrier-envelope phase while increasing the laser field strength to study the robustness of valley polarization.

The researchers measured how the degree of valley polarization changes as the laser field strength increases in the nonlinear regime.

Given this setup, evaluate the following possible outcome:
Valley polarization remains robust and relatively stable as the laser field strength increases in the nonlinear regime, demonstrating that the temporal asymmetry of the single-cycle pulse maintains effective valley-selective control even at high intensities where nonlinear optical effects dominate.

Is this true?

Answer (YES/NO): NO